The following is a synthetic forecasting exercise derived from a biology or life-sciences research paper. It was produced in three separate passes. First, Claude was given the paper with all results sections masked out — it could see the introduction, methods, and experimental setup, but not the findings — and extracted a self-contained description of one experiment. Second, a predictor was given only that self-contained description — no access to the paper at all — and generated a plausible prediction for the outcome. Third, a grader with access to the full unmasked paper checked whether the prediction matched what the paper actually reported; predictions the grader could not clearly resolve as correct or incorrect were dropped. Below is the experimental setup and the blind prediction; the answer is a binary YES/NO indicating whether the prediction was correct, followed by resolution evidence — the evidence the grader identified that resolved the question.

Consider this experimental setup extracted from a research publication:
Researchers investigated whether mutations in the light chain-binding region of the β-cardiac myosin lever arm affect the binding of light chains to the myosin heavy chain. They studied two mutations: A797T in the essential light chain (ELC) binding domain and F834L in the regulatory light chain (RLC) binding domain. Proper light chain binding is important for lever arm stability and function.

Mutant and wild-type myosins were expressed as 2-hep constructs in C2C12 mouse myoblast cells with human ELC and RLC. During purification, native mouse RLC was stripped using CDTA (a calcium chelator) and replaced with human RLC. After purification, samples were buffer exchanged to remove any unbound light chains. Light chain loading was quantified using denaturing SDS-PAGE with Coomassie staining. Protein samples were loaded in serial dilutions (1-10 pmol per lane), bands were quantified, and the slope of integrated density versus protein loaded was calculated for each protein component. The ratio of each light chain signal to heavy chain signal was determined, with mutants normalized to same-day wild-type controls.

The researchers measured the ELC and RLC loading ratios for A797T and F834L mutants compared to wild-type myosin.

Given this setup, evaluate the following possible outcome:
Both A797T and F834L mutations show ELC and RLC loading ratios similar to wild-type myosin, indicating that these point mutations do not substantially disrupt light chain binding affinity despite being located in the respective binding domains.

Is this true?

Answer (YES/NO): YES